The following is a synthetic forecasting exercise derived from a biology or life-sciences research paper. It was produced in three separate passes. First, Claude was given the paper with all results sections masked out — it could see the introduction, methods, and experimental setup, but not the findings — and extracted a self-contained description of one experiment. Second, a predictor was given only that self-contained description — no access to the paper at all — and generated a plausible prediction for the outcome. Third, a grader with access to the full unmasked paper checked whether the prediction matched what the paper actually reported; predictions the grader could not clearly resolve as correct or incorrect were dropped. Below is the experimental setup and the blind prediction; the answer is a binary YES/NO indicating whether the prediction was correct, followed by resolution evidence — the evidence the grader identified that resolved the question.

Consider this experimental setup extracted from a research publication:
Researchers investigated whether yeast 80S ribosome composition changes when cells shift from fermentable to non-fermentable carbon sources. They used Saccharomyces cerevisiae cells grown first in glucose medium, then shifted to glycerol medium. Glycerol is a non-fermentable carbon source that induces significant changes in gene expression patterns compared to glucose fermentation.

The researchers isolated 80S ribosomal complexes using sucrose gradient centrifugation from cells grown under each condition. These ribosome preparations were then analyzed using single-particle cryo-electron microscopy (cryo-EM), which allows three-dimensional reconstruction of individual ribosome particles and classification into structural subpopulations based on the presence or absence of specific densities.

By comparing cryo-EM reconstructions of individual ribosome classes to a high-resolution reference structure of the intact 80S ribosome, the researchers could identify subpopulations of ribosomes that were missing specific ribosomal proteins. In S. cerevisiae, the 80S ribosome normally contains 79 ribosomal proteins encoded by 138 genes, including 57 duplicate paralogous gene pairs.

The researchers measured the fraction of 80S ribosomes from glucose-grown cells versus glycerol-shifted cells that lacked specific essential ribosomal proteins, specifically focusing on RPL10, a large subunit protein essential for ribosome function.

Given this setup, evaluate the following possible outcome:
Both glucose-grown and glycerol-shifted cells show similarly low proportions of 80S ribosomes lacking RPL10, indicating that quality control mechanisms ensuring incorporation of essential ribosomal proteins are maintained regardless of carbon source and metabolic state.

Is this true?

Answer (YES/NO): NO